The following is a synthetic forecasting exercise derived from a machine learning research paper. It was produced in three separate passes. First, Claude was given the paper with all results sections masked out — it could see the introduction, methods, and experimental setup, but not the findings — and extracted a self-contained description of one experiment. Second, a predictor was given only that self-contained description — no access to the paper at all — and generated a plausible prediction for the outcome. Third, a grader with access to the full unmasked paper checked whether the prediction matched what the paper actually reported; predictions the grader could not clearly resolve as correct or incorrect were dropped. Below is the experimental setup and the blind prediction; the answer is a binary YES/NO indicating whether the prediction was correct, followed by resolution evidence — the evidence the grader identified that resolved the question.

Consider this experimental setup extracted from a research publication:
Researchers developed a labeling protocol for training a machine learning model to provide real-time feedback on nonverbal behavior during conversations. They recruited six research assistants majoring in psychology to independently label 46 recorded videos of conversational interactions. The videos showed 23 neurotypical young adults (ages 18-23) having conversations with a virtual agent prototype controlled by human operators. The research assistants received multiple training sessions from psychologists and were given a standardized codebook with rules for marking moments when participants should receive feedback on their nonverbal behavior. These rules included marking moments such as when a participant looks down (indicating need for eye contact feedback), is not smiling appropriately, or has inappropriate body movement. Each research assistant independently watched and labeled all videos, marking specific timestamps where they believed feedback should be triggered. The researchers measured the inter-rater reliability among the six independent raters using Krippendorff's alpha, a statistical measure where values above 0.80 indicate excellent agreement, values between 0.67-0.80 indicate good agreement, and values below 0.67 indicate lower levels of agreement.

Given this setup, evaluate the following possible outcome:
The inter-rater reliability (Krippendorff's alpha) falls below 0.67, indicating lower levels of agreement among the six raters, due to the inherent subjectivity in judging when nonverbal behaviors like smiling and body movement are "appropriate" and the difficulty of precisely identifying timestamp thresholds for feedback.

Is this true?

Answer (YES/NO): YES